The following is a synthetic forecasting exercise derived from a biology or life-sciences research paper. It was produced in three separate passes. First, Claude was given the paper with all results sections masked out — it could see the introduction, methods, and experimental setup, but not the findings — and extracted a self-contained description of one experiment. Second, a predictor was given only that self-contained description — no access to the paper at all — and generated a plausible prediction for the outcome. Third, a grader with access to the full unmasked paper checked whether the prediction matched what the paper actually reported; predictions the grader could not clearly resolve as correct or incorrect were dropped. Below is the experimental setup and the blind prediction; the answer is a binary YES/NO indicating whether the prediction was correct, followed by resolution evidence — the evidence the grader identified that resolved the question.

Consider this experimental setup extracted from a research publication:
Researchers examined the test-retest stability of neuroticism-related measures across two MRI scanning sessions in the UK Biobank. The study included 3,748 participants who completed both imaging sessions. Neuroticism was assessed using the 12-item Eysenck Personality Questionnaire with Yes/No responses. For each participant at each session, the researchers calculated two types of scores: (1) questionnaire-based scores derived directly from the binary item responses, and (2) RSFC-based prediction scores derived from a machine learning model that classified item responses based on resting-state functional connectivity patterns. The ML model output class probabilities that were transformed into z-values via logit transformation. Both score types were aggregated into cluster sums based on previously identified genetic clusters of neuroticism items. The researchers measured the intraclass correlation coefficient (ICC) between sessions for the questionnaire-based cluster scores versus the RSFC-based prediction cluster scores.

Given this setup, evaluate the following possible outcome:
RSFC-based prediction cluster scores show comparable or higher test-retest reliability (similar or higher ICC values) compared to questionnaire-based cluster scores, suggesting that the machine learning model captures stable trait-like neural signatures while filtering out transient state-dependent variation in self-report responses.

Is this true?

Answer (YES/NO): NO